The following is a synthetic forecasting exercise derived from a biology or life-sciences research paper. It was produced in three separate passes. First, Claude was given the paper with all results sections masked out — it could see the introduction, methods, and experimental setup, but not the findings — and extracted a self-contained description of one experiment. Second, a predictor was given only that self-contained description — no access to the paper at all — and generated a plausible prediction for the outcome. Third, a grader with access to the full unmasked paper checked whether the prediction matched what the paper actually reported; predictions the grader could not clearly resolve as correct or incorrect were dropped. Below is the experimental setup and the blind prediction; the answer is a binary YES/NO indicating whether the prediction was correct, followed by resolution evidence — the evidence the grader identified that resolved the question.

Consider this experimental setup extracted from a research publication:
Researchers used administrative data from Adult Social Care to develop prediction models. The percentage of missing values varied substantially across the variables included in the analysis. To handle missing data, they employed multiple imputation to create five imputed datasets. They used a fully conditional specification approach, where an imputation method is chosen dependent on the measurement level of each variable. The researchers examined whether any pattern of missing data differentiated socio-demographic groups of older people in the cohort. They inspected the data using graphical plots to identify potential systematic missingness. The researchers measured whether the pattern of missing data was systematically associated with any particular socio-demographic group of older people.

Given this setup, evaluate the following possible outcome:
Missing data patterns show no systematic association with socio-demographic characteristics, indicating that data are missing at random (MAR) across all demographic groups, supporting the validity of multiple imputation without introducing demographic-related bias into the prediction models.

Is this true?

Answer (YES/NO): YES